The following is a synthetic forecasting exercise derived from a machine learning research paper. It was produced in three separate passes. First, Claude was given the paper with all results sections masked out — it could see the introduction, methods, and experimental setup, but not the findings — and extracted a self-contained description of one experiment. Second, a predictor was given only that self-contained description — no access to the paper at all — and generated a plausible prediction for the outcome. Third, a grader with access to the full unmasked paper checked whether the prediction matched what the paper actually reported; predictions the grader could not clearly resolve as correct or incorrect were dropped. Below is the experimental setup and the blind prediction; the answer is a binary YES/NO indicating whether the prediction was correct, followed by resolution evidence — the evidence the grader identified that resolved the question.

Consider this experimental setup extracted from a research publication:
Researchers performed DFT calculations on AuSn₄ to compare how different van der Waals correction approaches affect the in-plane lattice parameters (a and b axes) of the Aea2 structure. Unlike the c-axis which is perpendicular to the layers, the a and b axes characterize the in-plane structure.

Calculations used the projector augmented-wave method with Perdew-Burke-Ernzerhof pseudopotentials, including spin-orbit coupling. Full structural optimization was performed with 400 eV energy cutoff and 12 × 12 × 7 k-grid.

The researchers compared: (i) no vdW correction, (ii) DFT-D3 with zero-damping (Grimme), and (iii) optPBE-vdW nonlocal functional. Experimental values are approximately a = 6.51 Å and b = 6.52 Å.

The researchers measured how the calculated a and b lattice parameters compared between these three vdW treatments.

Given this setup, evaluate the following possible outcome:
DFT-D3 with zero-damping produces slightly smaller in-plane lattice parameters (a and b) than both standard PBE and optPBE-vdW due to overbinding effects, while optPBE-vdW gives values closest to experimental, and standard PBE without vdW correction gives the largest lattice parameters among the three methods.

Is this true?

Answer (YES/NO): NO